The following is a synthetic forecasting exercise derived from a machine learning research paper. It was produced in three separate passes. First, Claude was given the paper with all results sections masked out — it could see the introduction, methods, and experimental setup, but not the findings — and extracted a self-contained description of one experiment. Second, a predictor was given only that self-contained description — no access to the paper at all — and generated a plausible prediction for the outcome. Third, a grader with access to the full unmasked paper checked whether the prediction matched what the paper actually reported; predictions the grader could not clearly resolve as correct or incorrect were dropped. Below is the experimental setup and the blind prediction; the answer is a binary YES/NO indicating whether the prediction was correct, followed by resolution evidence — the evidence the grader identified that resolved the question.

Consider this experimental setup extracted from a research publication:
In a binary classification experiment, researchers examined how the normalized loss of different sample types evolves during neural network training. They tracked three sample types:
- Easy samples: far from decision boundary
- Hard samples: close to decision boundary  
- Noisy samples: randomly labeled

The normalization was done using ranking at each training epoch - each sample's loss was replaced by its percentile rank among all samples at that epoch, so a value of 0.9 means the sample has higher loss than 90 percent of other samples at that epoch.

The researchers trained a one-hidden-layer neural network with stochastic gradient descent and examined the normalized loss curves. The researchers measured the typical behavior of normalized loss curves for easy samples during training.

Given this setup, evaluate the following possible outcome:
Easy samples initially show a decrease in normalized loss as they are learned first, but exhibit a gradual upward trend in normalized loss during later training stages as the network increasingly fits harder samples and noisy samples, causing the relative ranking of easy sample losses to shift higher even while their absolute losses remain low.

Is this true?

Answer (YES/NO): NO